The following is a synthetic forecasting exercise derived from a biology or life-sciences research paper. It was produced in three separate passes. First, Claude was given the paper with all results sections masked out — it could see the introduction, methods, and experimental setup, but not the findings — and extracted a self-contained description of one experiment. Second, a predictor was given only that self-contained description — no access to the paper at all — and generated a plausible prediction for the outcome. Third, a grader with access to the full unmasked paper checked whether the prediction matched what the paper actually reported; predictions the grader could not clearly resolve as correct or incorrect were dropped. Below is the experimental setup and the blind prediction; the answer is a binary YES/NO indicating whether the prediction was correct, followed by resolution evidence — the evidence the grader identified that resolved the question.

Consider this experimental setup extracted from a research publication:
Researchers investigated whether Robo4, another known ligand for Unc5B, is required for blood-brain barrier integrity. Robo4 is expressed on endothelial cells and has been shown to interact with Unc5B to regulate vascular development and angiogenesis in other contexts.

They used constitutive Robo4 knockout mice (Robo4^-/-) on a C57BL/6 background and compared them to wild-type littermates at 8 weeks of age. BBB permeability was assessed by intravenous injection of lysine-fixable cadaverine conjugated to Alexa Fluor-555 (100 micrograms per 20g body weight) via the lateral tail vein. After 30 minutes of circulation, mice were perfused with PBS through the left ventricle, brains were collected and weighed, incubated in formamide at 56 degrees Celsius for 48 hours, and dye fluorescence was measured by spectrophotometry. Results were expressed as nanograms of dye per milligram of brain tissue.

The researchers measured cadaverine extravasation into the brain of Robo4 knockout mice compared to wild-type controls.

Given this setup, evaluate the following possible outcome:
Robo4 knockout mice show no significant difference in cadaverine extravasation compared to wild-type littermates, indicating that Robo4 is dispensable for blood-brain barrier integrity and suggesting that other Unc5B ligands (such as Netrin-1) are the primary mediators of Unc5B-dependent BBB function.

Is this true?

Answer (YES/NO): YES